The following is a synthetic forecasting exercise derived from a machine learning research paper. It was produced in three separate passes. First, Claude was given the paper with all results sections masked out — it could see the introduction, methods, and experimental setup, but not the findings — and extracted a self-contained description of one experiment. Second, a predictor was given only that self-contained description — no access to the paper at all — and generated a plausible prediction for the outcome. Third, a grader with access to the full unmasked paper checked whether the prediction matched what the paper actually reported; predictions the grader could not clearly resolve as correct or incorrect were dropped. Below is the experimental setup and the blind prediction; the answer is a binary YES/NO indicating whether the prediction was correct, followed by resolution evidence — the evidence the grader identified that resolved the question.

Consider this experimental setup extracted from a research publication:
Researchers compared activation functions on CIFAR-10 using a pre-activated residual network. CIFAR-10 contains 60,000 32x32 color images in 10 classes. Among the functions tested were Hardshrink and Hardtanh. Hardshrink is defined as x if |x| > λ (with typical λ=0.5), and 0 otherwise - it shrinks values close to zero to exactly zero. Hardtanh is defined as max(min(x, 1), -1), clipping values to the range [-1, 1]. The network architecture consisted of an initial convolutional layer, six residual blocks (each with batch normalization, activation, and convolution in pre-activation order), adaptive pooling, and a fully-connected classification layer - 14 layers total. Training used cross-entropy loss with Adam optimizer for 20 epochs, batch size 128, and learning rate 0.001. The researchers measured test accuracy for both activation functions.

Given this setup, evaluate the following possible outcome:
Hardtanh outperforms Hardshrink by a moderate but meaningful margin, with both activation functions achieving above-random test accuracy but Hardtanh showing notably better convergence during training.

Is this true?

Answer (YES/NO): NO